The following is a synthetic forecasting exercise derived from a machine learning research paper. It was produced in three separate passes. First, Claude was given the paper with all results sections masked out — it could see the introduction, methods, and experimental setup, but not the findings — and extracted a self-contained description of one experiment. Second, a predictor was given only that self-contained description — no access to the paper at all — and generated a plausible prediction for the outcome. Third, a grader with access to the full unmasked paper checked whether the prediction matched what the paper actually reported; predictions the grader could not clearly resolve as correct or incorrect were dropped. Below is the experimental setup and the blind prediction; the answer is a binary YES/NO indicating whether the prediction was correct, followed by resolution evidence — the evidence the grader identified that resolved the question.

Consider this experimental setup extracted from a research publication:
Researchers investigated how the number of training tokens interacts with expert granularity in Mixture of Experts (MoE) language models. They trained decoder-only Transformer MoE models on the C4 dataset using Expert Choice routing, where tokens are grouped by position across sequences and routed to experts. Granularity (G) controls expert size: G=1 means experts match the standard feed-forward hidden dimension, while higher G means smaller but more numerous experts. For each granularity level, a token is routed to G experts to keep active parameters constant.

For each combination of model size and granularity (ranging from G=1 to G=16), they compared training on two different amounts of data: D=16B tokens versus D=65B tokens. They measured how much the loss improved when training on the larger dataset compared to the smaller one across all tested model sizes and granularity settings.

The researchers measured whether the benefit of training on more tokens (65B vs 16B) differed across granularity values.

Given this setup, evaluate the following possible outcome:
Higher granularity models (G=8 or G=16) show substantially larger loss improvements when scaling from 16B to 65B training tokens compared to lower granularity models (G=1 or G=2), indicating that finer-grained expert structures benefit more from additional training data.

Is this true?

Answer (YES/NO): NO